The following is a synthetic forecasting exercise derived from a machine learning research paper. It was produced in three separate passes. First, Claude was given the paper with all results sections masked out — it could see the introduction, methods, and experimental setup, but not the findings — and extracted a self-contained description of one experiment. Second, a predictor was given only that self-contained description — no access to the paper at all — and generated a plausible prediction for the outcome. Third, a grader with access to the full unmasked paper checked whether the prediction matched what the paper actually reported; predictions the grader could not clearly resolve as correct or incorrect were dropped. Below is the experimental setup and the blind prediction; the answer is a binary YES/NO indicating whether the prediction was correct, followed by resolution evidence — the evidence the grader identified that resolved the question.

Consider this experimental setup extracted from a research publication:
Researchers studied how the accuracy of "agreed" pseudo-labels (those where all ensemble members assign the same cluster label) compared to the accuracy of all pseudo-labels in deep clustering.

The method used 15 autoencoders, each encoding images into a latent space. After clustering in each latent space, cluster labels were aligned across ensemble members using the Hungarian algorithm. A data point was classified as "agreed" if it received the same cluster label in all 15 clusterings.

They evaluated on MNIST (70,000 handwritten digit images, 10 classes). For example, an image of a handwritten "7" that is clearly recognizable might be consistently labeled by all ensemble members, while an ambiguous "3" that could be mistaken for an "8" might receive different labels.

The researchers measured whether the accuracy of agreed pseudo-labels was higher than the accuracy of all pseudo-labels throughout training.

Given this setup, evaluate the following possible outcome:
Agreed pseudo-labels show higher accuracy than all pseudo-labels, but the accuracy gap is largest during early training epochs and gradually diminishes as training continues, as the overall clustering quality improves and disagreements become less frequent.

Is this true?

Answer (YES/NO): YES